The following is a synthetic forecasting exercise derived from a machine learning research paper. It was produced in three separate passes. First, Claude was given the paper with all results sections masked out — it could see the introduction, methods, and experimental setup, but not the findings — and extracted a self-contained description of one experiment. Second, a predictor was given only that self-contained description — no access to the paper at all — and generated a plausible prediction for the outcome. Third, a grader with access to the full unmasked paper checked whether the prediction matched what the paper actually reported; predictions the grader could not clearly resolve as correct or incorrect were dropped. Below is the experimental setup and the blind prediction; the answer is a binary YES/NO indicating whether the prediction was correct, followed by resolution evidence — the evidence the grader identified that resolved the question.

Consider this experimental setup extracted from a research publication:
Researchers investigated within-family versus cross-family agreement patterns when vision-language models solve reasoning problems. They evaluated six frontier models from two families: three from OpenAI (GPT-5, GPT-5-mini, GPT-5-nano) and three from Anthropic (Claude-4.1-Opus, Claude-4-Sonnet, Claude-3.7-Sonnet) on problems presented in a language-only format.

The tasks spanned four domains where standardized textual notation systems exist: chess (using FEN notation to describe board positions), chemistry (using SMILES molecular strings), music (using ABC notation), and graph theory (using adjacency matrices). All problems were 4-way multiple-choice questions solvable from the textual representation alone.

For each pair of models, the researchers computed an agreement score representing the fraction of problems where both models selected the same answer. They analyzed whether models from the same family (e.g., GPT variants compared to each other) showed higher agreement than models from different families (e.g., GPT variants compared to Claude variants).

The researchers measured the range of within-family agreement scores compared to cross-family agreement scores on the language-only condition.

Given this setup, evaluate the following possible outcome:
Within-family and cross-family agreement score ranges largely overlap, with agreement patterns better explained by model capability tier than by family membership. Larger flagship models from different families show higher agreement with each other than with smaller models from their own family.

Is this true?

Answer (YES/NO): NO